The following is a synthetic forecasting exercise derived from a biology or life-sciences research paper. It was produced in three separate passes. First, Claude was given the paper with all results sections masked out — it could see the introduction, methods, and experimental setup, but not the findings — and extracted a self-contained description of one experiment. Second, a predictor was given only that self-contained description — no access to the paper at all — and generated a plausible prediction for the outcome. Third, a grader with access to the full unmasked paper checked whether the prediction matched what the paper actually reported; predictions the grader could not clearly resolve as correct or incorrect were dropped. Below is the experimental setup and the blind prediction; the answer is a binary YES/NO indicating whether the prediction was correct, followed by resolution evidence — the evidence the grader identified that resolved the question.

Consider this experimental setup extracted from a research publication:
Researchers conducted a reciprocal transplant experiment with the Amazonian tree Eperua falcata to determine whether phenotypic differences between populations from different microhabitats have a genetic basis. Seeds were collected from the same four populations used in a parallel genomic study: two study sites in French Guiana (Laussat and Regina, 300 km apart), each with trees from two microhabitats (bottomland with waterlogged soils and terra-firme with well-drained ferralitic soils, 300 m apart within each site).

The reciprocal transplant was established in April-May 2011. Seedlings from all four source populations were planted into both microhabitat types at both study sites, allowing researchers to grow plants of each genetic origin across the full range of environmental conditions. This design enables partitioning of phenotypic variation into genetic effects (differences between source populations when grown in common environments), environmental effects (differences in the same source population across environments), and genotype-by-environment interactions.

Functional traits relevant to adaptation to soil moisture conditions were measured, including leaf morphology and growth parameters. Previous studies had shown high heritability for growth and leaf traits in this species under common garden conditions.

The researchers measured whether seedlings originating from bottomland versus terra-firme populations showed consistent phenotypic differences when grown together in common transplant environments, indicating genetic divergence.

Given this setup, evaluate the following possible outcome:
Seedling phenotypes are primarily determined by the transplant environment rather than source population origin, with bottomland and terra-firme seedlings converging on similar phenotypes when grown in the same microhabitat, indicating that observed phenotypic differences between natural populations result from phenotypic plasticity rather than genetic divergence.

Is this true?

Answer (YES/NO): NO